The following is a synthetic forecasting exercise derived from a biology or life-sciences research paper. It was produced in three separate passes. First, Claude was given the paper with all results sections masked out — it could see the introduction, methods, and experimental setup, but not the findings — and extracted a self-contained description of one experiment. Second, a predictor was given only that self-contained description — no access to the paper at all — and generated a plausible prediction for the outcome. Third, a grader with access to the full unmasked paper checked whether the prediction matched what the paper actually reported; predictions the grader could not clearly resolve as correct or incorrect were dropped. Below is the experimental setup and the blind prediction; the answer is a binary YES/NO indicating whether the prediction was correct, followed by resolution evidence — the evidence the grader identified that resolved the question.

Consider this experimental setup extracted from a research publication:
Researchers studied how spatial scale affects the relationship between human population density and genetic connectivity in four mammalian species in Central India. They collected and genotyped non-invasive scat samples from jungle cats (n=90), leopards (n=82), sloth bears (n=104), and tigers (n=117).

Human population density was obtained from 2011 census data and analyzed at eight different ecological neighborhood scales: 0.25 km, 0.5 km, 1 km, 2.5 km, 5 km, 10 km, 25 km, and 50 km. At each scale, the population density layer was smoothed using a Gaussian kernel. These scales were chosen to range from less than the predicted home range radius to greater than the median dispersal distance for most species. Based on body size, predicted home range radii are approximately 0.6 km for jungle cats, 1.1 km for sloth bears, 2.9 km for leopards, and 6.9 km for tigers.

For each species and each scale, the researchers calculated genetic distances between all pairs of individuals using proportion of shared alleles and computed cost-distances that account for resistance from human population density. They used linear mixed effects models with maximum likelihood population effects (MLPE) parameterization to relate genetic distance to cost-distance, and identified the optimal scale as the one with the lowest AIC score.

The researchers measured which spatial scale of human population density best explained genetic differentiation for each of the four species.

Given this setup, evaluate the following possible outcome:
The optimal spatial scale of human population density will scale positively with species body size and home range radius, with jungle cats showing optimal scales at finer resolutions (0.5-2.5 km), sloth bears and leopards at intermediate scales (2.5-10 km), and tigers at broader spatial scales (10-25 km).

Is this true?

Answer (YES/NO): NO